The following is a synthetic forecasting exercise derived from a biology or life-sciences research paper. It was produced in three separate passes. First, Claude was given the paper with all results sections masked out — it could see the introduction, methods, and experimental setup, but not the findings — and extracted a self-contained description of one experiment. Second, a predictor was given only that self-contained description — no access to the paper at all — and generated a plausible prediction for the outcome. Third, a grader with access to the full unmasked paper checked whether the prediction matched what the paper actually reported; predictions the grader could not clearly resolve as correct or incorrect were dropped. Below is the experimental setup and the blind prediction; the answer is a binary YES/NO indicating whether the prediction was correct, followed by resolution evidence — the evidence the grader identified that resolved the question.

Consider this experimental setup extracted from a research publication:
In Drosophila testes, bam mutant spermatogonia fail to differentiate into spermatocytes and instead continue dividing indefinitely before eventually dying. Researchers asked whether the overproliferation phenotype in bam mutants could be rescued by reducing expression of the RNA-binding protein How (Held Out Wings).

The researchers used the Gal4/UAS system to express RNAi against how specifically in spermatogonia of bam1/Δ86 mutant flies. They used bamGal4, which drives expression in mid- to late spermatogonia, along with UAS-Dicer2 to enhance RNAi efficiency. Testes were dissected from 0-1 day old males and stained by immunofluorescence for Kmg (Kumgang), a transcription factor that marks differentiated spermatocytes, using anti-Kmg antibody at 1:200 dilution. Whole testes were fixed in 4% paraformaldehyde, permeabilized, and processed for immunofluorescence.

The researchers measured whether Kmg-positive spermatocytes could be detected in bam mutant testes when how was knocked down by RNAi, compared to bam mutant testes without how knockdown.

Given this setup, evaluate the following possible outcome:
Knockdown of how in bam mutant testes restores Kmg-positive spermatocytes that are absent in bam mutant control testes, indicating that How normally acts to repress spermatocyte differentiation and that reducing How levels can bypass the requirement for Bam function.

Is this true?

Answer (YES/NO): YES